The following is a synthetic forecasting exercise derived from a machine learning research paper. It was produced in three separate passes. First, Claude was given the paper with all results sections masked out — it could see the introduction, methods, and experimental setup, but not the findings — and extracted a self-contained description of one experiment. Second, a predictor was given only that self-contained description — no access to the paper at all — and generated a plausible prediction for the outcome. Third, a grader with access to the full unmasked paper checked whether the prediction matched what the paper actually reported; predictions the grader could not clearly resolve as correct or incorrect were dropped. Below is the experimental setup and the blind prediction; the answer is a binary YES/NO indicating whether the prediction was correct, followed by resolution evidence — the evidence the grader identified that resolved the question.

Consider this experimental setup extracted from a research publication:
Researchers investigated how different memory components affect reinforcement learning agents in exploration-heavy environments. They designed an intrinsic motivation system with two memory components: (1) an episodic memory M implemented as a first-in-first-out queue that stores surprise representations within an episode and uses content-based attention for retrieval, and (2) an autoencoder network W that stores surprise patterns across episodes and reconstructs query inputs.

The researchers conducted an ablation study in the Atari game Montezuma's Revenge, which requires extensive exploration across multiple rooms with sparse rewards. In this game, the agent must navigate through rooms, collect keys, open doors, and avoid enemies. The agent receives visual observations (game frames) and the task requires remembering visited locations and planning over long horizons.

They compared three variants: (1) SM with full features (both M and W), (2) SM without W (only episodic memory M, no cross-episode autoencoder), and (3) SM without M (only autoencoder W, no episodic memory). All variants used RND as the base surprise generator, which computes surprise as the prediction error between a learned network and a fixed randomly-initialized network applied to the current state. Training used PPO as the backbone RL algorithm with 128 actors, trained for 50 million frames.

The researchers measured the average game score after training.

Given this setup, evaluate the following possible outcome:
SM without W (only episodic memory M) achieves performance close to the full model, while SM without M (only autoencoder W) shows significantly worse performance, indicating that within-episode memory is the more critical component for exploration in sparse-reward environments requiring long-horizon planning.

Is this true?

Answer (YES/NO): NO